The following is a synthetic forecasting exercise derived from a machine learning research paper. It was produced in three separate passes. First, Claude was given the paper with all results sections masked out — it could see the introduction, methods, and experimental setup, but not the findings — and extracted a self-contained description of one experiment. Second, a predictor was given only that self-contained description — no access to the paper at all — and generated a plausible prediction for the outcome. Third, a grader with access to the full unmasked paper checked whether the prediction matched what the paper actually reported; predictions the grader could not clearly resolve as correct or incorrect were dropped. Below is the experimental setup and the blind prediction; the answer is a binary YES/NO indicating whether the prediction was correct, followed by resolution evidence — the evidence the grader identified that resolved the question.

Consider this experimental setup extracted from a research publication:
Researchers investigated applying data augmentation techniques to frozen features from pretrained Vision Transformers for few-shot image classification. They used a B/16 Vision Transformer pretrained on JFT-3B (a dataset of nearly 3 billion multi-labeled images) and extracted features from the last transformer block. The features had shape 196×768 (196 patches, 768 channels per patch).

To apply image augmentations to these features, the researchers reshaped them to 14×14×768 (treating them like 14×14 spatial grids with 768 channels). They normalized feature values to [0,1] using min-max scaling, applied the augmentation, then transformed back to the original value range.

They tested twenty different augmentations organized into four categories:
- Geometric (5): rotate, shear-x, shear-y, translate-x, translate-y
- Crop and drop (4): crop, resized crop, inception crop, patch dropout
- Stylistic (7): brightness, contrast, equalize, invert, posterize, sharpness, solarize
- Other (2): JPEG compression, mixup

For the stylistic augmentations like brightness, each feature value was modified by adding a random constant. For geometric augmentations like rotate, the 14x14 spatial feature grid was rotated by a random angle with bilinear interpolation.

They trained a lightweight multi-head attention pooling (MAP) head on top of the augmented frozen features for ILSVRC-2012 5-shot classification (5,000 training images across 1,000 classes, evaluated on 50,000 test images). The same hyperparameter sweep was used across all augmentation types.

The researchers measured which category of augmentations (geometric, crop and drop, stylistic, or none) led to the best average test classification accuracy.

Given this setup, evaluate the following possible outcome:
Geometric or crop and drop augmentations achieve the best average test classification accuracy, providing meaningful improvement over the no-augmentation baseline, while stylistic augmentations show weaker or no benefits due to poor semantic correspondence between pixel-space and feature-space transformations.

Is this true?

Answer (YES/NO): NO